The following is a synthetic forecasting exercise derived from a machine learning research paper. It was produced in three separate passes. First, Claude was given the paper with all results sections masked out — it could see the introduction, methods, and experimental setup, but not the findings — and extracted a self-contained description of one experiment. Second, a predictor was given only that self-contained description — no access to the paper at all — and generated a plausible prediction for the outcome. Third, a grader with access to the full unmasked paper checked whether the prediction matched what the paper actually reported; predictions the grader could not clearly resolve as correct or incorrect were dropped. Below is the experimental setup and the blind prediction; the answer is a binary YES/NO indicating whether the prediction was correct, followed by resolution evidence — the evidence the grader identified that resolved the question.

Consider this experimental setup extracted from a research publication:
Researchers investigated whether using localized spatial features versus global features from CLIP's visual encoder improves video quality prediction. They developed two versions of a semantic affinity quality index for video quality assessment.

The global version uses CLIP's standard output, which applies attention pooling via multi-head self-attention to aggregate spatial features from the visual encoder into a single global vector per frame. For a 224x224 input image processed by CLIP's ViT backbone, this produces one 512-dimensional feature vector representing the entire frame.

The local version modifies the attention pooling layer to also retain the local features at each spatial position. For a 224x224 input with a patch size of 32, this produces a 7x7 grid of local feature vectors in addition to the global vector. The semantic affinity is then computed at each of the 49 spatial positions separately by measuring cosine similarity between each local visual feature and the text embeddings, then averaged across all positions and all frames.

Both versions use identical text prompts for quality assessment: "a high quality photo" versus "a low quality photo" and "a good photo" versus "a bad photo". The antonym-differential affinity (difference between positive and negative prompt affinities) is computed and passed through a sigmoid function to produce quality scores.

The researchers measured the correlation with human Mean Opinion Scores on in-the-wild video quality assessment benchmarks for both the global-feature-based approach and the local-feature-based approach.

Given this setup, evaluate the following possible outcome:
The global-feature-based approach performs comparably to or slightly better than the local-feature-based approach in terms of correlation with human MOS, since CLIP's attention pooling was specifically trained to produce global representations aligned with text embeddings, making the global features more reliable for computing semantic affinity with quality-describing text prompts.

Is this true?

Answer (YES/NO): NO